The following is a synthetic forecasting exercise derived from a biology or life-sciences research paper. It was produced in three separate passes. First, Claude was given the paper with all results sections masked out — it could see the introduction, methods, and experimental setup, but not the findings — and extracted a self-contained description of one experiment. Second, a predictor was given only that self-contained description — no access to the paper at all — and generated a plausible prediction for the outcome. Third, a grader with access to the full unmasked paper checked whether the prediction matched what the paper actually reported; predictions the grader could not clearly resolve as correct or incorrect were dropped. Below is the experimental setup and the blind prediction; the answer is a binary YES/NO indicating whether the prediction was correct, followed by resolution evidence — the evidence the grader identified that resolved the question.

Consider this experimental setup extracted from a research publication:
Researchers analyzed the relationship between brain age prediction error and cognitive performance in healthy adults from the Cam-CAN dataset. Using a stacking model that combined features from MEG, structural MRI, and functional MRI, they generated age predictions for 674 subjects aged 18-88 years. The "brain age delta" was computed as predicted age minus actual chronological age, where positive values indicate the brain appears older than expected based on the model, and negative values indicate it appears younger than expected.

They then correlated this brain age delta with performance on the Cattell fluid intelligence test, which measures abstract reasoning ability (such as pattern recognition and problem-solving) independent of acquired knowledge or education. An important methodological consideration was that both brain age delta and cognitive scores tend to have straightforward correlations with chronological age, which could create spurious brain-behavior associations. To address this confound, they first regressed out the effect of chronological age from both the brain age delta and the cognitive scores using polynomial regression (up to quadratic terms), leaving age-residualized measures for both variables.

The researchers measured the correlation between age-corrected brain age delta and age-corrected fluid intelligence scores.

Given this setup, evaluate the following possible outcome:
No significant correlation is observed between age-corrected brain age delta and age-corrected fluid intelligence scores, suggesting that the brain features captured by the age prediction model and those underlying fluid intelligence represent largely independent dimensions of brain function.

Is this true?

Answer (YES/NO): NO